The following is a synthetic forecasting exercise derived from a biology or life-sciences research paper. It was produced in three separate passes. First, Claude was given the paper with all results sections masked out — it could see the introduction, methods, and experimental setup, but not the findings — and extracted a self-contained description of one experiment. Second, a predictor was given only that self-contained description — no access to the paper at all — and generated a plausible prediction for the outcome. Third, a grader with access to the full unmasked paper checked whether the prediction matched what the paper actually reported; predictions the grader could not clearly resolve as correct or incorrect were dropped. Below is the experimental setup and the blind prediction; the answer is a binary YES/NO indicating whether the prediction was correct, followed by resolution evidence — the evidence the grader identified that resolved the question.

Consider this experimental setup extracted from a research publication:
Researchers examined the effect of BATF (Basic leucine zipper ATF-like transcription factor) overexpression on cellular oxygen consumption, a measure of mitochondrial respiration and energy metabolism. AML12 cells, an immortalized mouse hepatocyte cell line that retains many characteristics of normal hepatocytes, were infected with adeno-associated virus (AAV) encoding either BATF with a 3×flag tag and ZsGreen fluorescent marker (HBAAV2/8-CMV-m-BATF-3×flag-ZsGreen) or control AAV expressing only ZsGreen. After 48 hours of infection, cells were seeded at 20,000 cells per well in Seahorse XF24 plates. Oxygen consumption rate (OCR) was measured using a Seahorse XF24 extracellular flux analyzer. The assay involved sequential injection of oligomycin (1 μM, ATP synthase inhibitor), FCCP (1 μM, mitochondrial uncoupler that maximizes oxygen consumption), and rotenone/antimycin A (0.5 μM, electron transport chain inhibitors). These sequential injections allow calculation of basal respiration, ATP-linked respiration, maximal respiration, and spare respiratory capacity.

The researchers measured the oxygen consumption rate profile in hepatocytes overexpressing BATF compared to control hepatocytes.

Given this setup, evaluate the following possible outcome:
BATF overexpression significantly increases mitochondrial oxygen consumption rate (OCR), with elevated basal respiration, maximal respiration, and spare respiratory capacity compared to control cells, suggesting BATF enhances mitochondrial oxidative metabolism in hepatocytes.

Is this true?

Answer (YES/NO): YES